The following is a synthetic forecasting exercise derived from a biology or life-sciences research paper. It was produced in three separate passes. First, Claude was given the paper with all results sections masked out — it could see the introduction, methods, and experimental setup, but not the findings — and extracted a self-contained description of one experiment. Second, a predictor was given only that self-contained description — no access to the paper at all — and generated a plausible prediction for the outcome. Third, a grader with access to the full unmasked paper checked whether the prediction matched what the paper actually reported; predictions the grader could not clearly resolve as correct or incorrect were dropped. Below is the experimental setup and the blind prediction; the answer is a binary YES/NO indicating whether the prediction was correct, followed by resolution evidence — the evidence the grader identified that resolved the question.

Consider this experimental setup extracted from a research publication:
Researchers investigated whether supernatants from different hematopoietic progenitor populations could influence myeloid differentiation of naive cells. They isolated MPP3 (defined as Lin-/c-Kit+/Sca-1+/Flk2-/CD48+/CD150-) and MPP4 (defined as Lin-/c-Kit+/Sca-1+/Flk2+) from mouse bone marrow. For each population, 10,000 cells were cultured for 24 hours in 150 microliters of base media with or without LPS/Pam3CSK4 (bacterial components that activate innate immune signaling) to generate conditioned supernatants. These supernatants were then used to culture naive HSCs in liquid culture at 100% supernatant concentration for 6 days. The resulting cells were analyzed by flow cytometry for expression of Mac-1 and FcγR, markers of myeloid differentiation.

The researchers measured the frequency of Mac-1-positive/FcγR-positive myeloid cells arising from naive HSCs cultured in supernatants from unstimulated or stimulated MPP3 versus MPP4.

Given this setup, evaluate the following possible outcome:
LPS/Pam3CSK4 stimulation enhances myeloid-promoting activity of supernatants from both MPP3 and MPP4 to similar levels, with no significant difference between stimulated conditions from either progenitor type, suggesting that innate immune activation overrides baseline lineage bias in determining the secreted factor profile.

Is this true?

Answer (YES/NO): NO